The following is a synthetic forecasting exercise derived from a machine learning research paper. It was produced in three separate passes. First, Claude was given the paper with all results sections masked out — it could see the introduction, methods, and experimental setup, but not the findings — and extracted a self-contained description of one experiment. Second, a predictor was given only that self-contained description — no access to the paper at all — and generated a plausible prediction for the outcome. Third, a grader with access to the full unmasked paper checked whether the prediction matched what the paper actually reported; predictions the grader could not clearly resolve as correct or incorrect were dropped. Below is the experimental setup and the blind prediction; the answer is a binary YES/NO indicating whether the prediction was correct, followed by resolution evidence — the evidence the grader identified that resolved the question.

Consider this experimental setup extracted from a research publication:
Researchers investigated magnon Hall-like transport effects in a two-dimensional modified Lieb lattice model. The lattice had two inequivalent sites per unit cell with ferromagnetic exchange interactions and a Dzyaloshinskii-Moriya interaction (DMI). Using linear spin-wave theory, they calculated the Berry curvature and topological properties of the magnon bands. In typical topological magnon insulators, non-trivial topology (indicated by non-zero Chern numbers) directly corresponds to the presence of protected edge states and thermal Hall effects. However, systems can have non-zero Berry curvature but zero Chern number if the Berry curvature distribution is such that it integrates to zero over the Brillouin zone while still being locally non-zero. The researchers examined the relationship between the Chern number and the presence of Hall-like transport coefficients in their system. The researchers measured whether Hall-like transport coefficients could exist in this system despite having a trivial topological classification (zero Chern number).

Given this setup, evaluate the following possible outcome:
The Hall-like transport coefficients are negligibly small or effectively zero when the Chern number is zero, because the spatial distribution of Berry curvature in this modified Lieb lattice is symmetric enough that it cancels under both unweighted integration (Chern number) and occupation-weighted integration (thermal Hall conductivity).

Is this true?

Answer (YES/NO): NO